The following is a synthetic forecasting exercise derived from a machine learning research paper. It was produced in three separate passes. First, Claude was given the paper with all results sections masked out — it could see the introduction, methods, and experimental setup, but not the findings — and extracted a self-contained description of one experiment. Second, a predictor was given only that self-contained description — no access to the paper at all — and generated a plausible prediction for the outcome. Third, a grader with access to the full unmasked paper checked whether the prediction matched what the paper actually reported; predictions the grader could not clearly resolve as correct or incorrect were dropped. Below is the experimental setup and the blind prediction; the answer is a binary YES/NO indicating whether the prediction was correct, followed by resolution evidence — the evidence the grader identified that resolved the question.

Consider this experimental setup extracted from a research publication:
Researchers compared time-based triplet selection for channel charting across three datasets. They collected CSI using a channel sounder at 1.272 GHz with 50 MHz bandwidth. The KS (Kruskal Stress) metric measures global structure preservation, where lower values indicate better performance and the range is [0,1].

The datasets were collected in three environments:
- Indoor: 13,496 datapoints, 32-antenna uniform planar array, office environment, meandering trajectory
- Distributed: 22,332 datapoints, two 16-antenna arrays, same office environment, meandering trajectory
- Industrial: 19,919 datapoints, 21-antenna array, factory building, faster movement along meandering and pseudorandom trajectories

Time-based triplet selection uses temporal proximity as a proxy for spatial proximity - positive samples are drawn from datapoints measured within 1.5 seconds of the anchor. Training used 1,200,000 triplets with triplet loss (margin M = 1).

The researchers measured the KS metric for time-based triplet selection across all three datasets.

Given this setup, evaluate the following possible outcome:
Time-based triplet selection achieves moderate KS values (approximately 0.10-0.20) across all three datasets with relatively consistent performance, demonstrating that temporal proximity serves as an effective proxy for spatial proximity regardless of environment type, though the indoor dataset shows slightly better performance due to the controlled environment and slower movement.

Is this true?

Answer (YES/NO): NO